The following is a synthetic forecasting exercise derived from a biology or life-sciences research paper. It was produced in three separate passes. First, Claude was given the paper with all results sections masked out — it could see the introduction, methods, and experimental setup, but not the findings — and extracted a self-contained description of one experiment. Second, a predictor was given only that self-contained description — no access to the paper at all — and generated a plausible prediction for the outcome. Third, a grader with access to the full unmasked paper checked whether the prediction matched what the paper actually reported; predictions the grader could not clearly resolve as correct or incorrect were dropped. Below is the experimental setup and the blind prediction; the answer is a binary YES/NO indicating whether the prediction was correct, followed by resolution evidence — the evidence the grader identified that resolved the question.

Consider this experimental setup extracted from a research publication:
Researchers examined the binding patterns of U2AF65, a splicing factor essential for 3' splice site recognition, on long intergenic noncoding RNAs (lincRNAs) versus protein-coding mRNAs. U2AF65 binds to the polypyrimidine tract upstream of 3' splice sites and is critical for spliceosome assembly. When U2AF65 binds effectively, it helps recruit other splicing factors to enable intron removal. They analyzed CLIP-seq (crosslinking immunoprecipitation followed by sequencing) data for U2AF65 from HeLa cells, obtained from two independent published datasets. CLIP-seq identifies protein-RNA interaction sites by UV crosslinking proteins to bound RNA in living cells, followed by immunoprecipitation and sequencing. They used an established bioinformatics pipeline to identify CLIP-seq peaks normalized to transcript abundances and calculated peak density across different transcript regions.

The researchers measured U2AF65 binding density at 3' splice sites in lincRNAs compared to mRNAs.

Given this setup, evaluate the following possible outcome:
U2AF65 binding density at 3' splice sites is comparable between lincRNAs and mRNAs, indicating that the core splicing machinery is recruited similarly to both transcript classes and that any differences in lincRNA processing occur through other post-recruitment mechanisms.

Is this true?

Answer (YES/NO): NO